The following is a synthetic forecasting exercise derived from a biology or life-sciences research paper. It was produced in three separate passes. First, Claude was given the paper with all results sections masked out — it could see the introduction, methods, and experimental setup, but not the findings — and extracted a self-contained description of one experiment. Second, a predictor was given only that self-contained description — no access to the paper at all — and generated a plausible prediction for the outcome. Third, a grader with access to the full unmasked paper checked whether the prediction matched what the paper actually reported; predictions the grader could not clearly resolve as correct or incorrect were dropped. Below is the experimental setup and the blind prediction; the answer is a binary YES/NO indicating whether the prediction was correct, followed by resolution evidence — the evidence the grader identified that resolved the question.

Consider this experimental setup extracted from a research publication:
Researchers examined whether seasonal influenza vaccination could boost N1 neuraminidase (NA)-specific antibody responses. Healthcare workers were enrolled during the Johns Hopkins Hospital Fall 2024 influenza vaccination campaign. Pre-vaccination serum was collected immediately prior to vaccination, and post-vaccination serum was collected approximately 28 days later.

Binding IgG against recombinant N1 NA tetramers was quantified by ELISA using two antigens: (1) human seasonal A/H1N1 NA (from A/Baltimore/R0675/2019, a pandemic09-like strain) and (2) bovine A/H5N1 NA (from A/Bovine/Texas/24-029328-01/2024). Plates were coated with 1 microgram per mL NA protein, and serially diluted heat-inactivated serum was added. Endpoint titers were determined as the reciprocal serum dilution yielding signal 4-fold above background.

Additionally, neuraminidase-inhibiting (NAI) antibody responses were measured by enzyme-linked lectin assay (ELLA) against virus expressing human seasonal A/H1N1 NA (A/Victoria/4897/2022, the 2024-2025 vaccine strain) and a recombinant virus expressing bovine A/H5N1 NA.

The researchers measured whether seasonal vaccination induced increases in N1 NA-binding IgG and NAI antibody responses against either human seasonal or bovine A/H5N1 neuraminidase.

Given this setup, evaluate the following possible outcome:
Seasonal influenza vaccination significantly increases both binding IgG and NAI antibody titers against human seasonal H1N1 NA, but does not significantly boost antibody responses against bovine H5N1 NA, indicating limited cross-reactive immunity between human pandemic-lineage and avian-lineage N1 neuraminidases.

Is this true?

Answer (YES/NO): NO